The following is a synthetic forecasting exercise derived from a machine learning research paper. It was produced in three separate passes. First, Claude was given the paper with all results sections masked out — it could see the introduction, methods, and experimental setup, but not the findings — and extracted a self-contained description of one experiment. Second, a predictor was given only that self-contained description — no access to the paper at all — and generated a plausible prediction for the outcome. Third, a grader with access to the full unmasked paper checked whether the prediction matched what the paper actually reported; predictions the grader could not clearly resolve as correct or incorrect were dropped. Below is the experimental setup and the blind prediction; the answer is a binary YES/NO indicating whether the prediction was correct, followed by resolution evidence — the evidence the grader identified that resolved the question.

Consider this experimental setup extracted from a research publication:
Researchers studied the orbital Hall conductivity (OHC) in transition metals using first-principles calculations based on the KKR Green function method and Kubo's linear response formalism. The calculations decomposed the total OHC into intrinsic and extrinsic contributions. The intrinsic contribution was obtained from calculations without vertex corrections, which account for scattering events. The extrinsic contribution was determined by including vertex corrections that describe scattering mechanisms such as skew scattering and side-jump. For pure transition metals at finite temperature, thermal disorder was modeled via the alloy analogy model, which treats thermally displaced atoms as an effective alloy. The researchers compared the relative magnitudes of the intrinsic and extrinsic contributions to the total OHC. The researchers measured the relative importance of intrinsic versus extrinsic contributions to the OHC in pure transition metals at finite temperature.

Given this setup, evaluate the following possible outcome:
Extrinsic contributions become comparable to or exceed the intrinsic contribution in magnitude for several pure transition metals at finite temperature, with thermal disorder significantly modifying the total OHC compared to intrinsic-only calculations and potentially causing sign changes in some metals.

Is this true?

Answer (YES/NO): NO